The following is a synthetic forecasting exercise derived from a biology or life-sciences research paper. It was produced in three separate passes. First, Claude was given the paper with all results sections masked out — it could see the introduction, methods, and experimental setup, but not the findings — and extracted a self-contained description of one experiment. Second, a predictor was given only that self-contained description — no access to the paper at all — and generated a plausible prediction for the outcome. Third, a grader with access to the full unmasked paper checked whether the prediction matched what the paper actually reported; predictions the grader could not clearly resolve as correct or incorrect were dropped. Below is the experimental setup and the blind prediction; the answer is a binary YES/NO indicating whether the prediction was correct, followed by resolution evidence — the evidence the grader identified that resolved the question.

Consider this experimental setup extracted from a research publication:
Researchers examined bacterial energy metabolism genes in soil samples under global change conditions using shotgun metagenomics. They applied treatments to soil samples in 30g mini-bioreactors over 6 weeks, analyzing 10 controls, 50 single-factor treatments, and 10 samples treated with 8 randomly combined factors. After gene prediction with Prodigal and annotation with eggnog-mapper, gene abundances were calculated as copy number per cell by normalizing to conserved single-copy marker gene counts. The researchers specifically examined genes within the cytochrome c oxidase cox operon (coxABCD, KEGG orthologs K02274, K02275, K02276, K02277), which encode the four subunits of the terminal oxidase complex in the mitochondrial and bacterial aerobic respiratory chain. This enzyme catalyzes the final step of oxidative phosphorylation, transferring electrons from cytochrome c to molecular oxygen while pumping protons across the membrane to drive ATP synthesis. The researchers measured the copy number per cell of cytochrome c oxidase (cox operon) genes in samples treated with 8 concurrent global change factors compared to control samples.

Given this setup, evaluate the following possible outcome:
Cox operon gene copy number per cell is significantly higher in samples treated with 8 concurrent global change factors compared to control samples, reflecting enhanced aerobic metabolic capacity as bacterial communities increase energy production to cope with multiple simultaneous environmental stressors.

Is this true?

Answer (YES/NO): NO